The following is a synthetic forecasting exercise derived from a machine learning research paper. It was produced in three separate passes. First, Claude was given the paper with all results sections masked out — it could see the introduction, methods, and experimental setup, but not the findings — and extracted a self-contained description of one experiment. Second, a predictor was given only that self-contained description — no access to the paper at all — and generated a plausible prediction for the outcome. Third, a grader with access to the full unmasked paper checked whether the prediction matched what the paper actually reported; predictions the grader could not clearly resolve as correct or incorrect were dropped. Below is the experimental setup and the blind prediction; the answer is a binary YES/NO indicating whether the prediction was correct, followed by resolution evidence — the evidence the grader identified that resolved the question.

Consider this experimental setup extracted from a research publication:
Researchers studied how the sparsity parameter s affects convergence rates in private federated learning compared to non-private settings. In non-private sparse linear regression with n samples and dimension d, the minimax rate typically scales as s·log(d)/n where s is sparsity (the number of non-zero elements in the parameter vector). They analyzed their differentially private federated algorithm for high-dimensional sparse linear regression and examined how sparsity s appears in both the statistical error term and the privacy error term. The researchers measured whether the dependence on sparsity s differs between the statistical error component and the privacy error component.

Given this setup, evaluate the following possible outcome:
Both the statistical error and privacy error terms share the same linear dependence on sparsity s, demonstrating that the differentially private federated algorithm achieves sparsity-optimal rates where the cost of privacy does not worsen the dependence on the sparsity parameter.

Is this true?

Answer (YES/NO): NO